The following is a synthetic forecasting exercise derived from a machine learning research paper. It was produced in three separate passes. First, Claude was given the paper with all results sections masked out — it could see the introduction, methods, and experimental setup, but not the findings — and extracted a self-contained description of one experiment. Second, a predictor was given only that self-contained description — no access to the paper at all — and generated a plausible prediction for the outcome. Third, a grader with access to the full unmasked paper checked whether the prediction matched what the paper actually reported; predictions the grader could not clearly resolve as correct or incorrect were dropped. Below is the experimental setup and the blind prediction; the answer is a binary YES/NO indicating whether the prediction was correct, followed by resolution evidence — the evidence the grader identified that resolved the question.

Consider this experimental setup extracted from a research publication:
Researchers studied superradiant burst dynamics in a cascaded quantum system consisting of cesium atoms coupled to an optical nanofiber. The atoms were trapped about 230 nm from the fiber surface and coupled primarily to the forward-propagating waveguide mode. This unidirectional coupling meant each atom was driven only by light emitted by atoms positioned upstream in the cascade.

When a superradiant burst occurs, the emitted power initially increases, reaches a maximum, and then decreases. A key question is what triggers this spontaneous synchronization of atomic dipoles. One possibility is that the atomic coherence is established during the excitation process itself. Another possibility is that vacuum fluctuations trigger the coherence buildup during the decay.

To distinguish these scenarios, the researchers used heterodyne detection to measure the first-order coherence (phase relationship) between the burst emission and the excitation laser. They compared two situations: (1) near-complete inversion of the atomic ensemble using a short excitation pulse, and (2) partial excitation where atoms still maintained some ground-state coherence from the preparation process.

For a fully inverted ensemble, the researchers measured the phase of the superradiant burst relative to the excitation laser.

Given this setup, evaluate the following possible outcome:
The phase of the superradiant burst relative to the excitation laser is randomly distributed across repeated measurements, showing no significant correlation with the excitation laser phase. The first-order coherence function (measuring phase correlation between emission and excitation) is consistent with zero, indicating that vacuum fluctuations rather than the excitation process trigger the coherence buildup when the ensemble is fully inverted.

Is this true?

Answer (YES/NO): YES